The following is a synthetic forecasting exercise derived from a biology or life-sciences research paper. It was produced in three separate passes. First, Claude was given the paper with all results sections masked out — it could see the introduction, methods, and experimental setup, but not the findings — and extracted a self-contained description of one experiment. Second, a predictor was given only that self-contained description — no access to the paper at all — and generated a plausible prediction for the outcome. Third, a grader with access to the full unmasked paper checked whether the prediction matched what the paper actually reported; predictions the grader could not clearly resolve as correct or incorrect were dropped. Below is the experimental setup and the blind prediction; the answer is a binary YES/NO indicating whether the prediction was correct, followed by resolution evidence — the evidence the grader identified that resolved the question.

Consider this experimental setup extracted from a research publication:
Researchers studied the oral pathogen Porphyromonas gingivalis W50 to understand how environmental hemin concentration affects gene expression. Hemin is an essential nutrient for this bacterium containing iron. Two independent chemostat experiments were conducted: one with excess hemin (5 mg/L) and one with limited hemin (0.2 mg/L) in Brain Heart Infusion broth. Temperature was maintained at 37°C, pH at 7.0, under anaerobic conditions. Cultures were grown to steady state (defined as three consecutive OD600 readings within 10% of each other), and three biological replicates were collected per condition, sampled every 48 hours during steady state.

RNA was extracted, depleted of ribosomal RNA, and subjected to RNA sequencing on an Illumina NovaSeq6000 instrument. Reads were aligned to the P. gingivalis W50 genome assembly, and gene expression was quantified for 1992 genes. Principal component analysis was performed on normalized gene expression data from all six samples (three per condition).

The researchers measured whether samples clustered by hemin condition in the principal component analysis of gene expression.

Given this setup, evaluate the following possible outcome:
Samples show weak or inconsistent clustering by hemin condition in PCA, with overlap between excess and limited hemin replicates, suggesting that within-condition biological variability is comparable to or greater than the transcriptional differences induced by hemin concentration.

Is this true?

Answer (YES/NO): NO